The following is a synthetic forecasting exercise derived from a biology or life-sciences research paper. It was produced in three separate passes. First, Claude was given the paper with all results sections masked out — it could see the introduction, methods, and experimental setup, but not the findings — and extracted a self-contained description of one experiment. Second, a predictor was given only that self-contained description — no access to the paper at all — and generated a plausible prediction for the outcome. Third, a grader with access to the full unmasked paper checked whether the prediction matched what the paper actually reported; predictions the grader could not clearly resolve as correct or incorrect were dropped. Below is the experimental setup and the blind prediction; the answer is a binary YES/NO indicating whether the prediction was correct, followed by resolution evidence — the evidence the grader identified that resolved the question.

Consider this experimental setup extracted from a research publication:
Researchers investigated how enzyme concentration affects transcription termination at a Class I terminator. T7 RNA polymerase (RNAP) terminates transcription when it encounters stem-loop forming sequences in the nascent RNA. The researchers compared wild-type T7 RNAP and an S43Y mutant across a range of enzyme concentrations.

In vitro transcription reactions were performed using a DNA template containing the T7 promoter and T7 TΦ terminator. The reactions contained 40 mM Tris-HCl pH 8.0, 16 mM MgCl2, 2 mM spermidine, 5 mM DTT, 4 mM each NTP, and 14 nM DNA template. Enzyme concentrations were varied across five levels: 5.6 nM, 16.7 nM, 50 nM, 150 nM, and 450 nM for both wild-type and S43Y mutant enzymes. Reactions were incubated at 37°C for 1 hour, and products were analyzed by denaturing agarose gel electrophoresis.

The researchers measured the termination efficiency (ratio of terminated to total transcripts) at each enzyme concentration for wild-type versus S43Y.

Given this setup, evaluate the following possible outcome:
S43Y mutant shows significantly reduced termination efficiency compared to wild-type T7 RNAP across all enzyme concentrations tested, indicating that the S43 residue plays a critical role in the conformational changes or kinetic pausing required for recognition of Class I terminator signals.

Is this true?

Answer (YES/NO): YES